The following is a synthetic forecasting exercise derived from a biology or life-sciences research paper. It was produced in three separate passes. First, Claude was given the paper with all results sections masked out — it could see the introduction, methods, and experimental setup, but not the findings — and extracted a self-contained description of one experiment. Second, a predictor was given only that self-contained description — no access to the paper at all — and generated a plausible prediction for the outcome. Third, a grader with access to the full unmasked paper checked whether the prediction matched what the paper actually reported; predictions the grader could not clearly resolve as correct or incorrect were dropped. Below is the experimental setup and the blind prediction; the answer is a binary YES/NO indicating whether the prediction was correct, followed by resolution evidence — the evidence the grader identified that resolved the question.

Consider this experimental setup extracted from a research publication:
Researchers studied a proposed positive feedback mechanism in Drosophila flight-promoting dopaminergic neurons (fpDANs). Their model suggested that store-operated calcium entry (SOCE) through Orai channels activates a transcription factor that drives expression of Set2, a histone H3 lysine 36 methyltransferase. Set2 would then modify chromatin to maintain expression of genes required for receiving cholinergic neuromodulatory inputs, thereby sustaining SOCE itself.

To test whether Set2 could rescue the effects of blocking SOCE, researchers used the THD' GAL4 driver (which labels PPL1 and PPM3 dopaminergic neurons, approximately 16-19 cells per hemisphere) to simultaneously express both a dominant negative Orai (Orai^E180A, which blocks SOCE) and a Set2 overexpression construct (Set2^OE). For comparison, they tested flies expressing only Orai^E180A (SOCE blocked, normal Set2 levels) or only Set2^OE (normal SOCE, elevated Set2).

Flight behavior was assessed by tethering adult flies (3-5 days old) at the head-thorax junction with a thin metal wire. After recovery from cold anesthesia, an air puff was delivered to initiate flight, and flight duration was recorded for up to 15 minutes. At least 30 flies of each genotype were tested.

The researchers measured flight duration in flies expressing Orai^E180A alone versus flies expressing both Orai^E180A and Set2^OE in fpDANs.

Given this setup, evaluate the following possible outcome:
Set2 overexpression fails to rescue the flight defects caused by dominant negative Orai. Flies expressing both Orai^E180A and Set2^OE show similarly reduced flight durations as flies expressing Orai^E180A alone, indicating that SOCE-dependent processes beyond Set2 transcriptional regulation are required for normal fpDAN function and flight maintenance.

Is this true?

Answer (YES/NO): NO